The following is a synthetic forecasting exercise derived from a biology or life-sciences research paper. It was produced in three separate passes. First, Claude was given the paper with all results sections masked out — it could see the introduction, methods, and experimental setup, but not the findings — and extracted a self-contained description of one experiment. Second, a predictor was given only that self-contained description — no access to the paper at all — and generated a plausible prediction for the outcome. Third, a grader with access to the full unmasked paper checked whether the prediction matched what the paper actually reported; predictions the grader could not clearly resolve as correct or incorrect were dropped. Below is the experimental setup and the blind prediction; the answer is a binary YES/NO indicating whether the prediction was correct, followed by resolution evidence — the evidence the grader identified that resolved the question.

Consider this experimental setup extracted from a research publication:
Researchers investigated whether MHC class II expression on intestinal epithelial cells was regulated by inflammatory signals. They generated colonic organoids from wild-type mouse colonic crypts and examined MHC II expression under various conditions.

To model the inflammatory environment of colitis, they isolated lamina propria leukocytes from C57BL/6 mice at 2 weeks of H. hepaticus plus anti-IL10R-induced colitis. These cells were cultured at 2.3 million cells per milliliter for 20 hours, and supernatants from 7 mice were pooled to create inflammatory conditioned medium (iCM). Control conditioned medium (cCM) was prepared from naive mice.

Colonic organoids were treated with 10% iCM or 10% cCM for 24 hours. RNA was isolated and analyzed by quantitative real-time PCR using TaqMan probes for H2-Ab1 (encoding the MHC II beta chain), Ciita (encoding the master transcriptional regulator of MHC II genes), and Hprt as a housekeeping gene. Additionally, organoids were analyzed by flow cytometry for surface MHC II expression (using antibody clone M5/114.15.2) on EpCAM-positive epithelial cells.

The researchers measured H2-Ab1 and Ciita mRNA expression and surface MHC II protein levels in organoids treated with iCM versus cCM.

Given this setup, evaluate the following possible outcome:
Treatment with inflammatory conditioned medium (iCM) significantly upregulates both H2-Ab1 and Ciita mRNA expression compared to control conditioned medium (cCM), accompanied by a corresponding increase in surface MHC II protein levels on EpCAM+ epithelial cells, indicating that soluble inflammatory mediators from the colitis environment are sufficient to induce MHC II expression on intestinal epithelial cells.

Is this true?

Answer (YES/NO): NO